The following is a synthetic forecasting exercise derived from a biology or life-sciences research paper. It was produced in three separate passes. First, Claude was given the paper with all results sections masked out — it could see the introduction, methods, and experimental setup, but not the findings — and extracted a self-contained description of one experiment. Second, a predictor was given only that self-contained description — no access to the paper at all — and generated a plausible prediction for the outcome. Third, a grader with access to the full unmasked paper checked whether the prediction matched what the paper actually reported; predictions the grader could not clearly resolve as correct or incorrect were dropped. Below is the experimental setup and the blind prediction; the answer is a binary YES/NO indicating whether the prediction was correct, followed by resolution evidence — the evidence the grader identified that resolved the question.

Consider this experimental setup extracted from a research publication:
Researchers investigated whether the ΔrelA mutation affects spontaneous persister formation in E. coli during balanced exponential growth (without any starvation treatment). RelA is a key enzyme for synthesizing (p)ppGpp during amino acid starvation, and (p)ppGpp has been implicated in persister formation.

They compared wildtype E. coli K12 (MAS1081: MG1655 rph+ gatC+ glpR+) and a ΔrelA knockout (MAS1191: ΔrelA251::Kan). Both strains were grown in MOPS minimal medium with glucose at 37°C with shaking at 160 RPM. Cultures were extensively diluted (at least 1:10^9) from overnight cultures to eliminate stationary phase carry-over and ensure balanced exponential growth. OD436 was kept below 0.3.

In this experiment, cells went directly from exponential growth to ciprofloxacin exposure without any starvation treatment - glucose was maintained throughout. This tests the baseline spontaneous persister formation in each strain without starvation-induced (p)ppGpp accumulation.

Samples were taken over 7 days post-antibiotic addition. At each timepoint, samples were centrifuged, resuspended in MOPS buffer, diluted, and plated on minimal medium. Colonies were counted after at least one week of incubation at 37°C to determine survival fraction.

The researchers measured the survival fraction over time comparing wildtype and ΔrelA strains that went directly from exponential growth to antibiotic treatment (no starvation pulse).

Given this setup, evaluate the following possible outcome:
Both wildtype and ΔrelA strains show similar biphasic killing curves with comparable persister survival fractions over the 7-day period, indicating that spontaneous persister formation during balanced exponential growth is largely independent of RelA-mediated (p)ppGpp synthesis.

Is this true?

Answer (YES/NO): NO